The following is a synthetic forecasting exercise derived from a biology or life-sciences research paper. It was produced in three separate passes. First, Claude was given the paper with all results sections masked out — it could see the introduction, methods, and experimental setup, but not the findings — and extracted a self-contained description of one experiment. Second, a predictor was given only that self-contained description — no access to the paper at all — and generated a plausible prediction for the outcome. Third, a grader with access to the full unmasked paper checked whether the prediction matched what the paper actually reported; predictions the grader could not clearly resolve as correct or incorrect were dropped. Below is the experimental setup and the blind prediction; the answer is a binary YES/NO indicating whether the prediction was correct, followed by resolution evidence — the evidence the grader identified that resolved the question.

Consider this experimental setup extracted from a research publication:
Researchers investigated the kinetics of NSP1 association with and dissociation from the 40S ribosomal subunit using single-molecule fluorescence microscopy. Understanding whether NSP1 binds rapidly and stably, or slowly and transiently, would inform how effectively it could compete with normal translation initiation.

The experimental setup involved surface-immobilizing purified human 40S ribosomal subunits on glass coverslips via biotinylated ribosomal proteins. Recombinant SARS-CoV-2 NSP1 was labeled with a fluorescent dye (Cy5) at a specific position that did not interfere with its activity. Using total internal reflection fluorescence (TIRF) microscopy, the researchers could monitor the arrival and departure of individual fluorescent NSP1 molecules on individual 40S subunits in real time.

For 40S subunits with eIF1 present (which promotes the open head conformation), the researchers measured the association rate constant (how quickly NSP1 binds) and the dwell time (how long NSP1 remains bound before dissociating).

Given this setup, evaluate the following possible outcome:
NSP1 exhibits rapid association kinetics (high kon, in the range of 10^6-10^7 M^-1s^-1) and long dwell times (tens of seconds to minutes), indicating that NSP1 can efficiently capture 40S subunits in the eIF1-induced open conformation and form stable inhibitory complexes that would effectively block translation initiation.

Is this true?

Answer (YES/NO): NO